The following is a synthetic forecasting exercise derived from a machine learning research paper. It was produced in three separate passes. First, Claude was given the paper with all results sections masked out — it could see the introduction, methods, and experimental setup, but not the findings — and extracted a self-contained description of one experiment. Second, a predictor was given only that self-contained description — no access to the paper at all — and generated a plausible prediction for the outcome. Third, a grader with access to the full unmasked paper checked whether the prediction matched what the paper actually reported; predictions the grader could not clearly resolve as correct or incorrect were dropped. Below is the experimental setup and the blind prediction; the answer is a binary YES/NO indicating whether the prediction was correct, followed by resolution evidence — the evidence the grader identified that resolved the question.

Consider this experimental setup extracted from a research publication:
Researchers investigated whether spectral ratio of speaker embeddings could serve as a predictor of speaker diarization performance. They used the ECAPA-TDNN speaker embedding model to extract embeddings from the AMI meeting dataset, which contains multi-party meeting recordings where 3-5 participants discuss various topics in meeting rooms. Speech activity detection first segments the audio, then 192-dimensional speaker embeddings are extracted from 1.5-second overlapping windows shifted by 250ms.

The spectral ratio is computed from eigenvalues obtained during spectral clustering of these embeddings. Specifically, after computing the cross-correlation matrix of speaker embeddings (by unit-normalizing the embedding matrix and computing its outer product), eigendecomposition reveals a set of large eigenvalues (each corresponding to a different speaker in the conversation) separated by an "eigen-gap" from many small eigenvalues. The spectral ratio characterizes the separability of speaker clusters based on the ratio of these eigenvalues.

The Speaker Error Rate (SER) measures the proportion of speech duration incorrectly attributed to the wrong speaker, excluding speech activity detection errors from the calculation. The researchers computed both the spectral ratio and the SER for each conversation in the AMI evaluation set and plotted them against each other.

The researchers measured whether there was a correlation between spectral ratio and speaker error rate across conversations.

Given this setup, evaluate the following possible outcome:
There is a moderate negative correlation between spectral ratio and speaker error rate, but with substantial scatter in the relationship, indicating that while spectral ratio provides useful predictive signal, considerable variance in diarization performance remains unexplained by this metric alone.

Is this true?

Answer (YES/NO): NO